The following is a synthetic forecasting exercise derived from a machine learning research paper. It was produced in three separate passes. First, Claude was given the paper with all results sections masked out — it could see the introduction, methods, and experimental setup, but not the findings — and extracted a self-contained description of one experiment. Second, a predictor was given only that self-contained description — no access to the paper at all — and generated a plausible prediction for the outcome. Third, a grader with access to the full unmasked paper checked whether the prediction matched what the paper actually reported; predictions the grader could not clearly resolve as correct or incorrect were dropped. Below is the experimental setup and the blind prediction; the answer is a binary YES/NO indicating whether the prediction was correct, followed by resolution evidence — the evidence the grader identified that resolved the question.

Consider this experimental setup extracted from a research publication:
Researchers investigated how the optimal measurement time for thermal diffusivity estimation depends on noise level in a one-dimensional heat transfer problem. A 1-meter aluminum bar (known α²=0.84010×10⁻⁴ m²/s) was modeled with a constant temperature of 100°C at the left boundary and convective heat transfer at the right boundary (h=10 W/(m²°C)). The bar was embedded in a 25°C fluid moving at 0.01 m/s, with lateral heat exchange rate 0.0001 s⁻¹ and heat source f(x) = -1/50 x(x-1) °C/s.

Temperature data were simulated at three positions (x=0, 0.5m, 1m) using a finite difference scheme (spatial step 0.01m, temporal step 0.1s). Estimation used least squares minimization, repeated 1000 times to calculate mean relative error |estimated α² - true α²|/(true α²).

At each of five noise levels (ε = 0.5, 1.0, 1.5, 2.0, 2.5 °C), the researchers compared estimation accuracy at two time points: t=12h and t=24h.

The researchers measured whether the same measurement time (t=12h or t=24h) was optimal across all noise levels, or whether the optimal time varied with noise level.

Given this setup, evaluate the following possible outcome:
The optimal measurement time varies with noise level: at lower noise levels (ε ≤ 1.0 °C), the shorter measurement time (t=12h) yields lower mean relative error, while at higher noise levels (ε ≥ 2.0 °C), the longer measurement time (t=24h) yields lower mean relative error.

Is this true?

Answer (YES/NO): NO